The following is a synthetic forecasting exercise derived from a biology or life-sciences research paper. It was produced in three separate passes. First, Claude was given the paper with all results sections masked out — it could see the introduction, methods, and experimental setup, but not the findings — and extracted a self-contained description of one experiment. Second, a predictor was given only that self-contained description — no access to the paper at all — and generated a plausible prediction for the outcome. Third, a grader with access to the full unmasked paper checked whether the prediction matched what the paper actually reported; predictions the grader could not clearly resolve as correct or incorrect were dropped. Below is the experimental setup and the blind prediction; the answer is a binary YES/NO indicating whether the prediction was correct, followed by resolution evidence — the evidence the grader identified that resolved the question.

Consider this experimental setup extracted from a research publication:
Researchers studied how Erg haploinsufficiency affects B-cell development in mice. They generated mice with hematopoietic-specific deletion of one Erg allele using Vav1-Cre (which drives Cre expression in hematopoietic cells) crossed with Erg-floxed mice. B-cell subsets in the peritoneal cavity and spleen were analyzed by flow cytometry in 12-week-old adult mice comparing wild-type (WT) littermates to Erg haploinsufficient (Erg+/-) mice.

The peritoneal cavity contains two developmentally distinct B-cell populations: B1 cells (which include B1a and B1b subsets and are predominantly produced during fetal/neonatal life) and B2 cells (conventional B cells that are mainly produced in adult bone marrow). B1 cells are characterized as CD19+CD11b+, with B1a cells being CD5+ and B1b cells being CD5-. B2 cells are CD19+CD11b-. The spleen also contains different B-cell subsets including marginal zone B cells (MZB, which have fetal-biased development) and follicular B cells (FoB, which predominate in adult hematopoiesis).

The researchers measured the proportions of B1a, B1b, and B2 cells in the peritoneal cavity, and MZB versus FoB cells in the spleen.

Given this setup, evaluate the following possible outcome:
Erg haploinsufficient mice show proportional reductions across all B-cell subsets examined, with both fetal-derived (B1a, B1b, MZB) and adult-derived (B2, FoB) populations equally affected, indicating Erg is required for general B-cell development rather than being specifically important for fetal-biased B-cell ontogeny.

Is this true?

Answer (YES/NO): NO